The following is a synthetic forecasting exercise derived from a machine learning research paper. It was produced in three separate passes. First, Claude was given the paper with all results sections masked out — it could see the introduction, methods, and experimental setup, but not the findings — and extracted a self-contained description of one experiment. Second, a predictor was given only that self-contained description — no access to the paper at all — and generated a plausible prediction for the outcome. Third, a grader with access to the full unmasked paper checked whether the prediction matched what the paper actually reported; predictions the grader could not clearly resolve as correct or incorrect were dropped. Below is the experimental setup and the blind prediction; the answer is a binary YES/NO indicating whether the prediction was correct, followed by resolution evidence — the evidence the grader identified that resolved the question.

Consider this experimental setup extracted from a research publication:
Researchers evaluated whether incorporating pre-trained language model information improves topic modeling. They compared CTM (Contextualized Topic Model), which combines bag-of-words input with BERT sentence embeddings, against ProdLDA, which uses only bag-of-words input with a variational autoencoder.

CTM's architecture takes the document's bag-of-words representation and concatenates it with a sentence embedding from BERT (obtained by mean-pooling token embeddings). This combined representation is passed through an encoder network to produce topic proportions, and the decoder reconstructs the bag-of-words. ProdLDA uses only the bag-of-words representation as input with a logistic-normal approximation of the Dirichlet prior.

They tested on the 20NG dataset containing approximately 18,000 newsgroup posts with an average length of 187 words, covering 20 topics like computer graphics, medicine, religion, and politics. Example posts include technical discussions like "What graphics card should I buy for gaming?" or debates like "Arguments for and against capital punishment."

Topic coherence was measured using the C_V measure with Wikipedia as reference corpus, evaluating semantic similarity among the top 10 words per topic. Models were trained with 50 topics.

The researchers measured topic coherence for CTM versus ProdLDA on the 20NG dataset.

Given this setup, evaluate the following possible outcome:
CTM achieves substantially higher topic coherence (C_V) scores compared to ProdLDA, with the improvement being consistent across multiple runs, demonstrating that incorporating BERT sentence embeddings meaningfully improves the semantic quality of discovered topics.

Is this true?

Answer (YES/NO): NO